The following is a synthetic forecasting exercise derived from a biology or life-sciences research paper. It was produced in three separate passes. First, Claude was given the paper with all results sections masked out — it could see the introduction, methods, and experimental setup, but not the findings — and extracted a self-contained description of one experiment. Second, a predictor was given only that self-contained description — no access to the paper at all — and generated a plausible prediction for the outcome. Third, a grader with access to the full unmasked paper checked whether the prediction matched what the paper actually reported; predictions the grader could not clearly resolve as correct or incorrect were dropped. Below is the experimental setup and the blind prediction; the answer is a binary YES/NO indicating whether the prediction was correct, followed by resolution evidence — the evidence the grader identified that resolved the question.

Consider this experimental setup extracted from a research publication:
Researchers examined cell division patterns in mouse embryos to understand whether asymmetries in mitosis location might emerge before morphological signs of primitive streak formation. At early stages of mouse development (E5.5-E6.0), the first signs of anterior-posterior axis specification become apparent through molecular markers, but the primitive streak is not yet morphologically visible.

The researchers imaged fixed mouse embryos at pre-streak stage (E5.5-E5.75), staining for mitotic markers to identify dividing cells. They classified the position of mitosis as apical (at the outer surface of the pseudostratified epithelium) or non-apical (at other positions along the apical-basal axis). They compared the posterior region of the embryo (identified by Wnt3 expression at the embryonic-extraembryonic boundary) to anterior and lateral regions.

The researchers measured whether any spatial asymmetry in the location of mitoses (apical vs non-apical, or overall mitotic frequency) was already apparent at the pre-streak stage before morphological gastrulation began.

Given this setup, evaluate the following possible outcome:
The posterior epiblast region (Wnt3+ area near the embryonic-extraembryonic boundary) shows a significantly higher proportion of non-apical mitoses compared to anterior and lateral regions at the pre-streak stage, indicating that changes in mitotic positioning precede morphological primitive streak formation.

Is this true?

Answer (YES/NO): YES